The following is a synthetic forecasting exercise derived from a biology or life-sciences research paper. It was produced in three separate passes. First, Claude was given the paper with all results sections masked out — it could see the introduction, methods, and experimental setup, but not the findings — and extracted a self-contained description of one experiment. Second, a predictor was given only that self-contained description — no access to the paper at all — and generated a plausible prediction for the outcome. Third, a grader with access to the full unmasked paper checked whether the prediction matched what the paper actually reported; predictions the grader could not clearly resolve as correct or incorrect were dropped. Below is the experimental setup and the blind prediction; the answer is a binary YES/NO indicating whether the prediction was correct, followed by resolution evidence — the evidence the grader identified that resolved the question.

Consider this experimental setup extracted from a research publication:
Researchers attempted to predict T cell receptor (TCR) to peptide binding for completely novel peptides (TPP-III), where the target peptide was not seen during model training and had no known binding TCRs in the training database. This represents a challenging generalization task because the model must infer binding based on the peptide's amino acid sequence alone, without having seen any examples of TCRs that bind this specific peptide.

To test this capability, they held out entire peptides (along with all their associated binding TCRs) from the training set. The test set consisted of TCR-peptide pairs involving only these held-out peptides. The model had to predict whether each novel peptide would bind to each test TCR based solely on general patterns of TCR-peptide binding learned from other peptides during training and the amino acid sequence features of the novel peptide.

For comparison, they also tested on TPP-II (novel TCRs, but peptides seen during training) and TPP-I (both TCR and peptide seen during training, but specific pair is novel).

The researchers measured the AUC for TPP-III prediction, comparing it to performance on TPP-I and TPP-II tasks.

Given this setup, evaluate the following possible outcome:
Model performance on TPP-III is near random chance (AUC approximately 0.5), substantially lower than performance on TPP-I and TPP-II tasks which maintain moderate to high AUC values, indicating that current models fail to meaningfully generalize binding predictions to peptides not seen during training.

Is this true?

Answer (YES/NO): NO